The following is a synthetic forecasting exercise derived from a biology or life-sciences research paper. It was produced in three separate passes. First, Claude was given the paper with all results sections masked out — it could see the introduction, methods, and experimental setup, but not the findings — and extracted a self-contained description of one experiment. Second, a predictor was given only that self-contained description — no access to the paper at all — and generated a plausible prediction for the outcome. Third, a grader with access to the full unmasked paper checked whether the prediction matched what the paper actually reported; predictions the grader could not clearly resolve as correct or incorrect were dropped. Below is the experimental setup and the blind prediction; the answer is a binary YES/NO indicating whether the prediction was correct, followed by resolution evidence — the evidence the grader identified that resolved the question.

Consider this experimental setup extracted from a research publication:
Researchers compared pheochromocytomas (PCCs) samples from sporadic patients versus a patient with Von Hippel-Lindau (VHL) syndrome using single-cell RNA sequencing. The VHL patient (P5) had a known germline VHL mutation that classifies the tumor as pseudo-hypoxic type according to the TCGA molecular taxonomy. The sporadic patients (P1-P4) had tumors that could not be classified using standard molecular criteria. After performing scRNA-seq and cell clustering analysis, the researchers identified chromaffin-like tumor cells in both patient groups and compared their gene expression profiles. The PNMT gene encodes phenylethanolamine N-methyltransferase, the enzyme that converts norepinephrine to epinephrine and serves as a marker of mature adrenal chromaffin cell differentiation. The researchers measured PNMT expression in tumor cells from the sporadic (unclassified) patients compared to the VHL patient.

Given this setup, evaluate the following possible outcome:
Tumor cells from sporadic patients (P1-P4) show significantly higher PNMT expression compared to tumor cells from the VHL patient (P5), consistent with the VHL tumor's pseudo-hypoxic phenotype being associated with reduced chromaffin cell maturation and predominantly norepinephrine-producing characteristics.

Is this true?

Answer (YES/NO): NO